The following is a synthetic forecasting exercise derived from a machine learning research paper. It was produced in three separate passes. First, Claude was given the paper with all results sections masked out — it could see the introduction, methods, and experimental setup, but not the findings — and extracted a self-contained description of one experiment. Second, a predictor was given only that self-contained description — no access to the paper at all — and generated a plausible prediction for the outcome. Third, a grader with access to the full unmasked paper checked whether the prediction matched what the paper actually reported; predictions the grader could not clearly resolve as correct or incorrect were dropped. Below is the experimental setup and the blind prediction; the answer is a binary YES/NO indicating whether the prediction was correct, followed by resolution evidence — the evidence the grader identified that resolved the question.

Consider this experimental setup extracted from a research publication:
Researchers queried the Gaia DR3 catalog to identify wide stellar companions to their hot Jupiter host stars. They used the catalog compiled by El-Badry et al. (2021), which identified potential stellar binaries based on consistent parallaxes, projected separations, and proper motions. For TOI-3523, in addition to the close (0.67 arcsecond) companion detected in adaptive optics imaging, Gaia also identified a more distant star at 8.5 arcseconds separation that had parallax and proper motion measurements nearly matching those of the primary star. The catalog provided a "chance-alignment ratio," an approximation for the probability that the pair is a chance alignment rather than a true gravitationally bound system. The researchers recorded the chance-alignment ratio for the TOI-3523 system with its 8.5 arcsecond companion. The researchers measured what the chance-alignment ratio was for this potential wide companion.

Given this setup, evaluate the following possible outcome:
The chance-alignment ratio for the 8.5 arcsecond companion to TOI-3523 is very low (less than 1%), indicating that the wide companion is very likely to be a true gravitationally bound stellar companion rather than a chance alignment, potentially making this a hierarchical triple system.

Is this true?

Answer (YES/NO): NO